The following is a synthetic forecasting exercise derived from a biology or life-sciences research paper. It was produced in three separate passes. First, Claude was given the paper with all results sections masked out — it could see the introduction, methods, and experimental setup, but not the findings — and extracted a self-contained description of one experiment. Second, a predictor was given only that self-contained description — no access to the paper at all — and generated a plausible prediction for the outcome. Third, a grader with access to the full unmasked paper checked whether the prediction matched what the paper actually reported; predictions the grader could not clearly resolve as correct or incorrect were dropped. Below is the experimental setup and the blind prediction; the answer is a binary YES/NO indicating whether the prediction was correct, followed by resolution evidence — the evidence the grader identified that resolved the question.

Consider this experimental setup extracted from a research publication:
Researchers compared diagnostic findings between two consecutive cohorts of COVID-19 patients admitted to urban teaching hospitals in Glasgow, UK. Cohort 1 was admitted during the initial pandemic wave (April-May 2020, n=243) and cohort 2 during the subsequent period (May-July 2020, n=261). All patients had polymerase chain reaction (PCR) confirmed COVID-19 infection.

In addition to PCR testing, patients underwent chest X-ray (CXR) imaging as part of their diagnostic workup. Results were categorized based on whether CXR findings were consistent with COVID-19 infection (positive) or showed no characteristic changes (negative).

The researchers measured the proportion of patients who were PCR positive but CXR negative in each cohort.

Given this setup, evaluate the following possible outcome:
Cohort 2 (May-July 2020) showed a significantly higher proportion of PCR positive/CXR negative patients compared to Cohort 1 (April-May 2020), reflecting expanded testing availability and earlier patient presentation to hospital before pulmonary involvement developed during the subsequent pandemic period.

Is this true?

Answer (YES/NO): YES